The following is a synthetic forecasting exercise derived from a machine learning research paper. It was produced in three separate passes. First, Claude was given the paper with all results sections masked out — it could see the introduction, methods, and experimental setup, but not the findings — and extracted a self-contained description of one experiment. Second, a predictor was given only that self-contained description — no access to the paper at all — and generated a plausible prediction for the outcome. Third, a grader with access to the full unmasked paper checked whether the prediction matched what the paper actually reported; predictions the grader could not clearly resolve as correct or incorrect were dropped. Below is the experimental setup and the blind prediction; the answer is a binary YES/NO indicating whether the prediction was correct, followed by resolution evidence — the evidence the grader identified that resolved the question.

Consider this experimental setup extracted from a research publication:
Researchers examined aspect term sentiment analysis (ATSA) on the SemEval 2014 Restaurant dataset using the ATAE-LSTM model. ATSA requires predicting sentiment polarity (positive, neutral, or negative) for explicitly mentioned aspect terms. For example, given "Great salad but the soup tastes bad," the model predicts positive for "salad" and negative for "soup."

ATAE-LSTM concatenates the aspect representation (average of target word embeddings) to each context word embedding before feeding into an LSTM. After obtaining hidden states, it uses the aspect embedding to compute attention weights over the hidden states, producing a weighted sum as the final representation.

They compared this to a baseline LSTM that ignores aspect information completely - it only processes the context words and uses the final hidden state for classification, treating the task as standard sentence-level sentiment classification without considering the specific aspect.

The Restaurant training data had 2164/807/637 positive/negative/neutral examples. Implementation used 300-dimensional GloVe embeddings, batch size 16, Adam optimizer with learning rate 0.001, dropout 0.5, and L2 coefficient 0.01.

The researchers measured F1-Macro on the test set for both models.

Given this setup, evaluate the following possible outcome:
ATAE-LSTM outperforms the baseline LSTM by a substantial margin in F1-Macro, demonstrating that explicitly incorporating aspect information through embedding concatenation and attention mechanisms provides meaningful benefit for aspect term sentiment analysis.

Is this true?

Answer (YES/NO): NO